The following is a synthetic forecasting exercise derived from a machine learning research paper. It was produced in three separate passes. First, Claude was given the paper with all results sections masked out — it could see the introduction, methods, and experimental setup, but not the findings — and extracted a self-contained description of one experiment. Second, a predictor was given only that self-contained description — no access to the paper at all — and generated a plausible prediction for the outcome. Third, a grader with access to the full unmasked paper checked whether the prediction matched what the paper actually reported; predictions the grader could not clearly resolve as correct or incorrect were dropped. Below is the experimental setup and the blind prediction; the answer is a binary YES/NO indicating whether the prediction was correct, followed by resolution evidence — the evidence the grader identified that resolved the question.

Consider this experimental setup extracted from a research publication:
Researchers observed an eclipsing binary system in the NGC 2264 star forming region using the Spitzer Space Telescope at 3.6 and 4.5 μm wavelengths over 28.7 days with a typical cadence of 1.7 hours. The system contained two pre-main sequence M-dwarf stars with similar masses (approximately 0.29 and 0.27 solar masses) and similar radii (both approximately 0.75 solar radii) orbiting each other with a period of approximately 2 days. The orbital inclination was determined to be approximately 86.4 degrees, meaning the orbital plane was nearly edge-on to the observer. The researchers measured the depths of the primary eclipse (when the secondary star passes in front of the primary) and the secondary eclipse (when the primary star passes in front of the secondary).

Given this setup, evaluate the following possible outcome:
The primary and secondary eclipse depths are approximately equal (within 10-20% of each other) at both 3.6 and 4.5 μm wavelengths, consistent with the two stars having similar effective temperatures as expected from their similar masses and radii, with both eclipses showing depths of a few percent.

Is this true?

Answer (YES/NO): NO